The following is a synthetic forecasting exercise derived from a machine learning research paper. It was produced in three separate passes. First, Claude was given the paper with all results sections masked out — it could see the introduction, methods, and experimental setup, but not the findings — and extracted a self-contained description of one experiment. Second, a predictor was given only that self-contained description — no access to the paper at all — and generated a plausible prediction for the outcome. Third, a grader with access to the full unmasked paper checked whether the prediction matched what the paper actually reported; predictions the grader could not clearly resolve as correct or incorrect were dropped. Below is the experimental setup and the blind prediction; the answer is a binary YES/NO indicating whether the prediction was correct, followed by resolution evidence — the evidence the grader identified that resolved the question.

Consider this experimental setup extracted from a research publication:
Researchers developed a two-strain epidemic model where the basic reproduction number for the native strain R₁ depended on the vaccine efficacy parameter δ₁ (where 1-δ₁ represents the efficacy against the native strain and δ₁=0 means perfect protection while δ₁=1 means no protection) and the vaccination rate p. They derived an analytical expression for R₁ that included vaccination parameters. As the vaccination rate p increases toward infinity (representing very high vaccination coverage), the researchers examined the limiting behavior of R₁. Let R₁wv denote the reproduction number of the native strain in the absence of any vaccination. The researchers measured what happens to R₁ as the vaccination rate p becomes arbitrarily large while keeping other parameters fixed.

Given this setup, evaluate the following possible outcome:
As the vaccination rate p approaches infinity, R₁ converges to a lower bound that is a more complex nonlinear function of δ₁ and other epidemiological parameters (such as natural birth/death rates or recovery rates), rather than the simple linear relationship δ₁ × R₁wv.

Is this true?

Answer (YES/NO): NO